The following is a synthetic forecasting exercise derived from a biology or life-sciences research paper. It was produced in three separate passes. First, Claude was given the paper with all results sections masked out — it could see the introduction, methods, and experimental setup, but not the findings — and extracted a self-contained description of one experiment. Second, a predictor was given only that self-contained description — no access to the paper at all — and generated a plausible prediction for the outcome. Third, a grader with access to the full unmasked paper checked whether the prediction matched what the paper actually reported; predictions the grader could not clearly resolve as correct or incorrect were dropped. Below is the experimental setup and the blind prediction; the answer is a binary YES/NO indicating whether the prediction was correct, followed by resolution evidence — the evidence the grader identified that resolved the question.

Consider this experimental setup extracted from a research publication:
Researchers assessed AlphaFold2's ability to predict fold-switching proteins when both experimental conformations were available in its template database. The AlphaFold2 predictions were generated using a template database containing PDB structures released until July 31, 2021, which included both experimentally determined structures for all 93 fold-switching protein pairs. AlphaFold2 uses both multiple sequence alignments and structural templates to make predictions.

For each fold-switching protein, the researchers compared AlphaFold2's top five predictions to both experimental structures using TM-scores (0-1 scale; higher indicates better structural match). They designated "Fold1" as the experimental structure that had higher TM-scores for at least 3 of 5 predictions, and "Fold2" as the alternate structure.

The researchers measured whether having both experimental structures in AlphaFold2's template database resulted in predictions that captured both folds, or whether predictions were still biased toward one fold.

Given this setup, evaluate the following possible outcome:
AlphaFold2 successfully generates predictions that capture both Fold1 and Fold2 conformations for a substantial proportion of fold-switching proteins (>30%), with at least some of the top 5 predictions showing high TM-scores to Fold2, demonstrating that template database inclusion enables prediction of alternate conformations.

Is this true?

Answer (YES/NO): NO